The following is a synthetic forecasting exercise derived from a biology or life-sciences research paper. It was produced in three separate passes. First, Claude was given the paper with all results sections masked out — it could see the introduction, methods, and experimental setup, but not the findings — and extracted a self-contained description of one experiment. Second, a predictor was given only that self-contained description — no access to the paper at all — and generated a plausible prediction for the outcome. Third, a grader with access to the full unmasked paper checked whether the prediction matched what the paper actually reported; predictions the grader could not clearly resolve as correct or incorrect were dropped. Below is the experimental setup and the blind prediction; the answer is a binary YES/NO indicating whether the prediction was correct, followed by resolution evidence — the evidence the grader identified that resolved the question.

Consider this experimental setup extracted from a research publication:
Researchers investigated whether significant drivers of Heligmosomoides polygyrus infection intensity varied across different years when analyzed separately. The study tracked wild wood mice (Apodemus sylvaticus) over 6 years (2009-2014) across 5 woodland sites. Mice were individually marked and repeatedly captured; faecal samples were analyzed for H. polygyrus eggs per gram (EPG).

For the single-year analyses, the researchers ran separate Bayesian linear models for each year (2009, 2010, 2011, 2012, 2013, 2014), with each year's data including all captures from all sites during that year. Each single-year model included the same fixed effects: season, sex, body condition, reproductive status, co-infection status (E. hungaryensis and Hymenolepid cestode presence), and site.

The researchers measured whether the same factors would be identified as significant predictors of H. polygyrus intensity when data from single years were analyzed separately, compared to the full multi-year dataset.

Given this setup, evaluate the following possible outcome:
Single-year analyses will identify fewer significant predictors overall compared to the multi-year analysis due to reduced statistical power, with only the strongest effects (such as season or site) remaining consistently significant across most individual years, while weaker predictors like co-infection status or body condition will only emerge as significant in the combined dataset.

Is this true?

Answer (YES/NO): NO